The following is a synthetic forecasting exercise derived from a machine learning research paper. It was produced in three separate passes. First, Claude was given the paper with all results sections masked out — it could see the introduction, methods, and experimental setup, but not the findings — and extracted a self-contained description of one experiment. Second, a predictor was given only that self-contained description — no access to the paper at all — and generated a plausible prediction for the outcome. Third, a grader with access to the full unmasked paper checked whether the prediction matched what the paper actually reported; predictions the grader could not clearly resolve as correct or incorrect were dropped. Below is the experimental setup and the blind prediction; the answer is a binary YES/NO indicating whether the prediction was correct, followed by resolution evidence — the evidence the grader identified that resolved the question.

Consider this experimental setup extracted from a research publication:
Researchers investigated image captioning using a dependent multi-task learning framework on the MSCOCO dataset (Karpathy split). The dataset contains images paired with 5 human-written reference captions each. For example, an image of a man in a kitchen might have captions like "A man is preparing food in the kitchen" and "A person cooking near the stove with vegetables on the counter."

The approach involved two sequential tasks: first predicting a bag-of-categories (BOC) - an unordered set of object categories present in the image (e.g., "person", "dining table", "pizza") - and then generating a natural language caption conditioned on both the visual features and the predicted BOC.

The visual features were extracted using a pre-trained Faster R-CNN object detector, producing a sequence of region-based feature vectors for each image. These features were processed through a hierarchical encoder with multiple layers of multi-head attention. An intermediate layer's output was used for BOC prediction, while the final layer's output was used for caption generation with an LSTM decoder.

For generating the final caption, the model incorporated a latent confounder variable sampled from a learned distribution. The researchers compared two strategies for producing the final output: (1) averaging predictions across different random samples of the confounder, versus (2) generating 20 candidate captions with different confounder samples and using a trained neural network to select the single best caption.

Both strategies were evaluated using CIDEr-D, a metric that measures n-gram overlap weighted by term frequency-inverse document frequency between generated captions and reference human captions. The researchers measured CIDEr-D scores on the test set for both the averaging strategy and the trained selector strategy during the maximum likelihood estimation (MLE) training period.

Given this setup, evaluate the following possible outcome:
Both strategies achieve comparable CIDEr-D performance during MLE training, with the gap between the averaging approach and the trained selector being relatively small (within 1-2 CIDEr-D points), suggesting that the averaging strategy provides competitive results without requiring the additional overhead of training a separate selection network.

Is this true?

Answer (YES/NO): NO